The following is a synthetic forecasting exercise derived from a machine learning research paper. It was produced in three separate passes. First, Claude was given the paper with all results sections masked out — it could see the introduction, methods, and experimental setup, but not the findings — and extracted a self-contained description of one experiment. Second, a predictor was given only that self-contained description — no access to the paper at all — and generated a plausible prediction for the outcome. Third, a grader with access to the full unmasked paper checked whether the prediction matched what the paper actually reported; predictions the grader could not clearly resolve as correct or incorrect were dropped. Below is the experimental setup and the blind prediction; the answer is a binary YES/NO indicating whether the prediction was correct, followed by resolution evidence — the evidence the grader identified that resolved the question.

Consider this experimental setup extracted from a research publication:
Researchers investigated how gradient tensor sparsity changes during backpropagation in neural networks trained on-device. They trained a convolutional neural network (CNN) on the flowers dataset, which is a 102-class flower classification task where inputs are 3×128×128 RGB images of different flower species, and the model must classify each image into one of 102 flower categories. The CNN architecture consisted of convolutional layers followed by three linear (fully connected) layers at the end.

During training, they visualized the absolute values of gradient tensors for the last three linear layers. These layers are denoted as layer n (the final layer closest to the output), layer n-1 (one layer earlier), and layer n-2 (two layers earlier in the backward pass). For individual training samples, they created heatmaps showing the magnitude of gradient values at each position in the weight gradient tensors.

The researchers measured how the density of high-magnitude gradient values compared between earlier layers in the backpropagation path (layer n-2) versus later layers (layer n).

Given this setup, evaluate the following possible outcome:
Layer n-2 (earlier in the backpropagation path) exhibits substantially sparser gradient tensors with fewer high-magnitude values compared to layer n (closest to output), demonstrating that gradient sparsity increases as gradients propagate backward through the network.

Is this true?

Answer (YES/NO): YES